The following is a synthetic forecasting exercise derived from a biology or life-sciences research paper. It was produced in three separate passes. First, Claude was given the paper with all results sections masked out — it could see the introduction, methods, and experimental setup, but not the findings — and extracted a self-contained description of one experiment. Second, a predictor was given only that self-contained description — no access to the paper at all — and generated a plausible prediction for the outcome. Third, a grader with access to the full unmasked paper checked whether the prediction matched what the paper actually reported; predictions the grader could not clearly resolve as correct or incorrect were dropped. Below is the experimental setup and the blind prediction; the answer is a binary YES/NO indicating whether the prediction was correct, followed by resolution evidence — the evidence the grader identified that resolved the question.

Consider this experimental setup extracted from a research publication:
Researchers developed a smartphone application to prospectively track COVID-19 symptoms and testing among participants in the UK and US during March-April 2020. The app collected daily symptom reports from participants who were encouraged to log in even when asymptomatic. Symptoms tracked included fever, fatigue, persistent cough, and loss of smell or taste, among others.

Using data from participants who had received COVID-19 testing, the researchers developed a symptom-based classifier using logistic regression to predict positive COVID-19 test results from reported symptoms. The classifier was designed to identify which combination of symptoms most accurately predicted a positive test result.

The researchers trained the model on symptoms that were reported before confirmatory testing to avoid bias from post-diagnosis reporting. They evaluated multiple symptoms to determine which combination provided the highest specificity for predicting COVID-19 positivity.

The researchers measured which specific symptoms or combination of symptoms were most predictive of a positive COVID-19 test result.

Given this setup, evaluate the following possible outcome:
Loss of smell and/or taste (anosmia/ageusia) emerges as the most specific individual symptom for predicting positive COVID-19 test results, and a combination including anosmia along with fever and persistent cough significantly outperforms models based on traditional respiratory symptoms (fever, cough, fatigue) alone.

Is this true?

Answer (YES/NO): NO